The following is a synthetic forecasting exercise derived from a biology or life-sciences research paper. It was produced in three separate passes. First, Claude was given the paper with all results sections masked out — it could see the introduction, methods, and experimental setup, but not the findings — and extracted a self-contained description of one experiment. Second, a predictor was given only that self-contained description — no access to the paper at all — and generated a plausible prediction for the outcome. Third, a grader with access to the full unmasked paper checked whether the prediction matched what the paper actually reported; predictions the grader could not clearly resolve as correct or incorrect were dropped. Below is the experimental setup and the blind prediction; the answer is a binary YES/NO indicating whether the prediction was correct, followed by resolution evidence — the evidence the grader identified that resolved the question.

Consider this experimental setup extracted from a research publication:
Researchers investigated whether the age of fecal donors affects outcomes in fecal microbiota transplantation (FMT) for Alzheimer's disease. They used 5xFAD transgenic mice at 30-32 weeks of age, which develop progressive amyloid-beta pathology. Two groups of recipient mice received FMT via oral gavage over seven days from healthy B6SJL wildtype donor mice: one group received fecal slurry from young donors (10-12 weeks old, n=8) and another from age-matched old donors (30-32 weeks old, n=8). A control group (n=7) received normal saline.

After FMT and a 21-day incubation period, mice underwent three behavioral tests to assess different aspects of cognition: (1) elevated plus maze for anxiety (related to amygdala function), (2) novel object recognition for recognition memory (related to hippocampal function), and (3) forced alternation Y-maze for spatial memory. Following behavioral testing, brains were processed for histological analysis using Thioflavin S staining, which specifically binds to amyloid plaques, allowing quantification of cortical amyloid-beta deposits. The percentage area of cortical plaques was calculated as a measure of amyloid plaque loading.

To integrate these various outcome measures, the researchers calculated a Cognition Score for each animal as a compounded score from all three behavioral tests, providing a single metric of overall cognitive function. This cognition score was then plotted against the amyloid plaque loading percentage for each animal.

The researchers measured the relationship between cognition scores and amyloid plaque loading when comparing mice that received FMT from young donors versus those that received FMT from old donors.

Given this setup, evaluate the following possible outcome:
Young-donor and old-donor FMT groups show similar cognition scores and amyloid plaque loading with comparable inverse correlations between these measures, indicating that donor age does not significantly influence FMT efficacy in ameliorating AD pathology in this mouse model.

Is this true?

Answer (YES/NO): NO